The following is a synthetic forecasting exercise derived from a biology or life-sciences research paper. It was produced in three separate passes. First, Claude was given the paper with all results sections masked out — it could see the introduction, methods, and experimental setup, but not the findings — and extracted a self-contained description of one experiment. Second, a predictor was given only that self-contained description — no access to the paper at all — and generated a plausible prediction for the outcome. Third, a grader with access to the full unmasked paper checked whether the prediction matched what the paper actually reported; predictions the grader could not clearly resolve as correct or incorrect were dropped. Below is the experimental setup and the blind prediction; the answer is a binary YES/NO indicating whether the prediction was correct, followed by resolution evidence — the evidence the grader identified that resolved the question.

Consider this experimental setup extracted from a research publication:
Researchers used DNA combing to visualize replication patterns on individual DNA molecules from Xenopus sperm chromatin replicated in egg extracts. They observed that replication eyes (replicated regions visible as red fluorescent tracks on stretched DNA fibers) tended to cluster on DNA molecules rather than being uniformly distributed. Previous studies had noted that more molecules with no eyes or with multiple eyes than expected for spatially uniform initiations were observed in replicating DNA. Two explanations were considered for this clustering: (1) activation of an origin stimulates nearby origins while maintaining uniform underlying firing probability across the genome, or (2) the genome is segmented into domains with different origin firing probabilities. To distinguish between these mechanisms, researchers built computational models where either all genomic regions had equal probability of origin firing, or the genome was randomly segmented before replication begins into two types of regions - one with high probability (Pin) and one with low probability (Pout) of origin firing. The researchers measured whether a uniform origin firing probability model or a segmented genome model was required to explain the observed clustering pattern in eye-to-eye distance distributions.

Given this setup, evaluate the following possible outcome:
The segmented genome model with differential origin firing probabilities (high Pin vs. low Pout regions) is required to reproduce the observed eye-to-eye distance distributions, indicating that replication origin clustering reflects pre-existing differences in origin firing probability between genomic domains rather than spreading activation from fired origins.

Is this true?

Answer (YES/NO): NO